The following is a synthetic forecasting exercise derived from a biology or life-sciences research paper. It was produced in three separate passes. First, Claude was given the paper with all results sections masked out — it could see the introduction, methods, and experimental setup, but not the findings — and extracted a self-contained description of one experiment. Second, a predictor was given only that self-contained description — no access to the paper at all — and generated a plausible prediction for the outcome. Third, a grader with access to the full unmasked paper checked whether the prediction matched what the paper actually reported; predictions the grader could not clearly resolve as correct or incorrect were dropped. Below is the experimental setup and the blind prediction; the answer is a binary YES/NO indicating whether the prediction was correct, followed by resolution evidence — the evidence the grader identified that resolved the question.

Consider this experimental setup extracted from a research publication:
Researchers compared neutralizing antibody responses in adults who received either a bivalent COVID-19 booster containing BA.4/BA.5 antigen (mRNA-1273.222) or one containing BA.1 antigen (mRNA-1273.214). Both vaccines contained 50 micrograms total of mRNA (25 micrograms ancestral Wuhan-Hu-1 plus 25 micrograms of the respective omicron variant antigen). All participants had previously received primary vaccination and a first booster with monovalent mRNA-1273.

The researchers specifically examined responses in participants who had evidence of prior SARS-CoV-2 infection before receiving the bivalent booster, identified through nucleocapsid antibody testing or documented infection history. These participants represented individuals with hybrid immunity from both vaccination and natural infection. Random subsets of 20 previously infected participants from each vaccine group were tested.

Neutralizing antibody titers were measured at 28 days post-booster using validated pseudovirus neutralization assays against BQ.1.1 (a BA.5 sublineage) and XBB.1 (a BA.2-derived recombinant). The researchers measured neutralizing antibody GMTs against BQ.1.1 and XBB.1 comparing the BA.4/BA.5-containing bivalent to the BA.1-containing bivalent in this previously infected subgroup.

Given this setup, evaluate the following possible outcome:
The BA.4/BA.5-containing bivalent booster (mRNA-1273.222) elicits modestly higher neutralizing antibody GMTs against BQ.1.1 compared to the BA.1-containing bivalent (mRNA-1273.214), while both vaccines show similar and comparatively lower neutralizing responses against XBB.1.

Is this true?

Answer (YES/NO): NO